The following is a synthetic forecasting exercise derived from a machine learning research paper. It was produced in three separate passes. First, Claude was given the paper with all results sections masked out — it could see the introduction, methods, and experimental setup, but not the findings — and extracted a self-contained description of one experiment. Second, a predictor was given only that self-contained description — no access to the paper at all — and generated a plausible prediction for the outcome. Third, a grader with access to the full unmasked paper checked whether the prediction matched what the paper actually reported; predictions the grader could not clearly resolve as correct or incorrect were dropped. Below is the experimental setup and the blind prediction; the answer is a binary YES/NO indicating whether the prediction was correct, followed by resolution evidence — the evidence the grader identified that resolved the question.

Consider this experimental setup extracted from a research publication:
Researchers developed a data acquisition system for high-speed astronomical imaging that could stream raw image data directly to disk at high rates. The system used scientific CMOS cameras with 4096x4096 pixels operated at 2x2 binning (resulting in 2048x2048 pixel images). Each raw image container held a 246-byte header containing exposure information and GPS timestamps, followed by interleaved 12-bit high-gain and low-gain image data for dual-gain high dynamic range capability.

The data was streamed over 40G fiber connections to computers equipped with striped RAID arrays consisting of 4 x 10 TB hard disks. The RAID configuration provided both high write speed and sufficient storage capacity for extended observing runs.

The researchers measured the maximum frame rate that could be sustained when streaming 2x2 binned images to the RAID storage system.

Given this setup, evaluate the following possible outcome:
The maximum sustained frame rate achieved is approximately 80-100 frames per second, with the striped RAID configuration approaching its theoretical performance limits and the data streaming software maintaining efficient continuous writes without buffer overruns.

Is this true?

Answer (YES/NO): NO